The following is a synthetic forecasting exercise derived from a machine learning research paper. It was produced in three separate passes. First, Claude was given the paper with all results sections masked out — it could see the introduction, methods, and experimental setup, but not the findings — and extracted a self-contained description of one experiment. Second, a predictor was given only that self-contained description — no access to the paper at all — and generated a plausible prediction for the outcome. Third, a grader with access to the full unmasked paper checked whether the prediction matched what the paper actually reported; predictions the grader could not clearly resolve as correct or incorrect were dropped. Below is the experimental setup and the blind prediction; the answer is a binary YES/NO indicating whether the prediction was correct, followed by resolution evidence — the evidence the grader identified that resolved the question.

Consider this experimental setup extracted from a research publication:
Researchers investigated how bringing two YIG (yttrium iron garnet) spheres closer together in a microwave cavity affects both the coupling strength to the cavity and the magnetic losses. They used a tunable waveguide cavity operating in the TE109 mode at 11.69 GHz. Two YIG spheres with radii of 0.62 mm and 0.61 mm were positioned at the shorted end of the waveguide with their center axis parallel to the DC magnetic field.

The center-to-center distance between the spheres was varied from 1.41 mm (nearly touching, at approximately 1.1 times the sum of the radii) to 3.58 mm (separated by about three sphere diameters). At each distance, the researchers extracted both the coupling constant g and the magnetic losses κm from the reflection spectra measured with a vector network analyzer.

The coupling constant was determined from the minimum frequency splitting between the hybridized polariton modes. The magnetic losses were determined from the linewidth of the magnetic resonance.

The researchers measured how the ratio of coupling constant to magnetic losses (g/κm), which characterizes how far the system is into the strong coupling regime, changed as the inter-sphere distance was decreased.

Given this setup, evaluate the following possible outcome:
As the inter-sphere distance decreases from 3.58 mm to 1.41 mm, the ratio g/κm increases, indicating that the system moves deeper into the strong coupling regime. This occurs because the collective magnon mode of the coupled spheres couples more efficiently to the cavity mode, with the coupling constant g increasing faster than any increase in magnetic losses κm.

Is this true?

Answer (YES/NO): NO